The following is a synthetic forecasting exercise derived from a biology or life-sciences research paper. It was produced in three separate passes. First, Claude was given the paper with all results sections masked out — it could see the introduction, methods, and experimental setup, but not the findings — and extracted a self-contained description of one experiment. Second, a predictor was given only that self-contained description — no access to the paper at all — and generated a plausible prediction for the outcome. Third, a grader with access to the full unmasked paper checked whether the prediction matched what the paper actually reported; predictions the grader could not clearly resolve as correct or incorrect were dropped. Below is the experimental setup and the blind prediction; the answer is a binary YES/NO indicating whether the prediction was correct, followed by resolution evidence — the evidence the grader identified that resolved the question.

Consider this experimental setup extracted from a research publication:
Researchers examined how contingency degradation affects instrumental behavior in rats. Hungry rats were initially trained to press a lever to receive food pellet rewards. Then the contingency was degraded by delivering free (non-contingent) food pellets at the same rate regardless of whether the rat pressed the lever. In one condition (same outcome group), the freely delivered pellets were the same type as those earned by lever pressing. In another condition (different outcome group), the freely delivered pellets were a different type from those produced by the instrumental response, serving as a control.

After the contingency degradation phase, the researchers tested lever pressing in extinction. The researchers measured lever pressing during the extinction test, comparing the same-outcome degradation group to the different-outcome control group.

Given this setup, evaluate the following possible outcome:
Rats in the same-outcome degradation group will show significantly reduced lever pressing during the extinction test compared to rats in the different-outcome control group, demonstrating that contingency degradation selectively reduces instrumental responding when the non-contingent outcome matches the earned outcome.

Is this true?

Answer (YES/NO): YES